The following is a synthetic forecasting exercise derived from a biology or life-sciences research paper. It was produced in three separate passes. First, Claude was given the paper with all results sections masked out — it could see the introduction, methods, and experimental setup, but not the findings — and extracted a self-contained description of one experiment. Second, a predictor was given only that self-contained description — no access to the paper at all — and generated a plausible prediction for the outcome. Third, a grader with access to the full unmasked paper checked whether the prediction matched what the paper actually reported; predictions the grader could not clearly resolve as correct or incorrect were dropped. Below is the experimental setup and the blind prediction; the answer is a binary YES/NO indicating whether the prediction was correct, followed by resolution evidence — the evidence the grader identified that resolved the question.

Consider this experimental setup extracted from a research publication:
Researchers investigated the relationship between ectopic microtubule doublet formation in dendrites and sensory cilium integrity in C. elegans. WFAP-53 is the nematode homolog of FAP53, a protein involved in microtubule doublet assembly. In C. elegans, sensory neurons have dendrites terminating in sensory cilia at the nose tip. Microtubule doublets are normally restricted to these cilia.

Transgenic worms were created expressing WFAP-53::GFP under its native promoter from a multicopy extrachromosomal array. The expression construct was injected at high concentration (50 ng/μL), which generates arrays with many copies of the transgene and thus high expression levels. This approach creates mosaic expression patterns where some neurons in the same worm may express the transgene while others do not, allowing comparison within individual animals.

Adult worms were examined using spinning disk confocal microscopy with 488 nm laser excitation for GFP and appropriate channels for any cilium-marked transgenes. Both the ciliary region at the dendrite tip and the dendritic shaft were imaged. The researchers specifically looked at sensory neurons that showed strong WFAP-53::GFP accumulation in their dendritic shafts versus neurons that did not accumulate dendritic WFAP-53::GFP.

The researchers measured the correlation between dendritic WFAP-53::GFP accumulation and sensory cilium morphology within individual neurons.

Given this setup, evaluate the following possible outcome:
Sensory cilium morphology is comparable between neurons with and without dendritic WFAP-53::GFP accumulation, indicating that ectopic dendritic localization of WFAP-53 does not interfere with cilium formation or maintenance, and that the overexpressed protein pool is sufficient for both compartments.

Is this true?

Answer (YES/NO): NO